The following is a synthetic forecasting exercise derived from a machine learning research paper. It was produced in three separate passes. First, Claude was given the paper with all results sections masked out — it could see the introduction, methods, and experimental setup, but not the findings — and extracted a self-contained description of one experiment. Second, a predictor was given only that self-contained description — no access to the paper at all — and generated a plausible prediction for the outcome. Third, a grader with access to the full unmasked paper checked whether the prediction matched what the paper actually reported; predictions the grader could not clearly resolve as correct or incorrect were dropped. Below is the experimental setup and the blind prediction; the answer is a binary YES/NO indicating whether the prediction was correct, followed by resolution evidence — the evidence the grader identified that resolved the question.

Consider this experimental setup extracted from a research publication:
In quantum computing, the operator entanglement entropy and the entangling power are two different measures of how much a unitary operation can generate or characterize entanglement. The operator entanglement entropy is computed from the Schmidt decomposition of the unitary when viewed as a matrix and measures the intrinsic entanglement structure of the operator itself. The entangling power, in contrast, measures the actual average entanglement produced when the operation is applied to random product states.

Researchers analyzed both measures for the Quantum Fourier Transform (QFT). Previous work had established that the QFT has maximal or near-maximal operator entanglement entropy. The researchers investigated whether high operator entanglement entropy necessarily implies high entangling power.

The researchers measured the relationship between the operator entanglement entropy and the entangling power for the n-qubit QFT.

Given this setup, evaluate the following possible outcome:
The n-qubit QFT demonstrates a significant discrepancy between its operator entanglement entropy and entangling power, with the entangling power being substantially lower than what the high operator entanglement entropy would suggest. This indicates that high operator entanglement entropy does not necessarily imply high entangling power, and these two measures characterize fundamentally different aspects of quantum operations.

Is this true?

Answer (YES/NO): YES